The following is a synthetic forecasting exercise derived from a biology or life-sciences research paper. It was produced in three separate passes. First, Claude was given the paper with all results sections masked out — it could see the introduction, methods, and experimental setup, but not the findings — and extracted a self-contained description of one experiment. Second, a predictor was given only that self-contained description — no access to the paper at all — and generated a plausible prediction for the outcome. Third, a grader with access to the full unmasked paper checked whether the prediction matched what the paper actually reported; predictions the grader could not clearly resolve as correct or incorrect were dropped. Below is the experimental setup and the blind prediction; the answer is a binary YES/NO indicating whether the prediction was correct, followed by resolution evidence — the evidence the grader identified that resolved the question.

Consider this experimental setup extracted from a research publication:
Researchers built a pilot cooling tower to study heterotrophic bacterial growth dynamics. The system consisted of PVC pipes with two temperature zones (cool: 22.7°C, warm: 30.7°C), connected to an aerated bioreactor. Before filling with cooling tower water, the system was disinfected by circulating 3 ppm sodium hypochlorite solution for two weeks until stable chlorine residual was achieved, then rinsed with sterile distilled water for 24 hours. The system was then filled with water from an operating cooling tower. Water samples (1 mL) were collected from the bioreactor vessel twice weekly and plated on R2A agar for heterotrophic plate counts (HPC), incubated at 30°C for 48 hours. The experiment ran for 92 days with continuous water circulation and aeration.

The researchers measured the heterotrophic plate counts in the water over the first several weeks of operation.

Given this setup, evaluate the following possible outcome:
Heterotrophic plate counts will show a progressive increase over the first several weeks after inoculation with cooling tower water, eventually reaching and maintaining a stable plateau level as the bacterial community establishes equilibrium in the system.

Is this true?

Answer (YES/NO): NO